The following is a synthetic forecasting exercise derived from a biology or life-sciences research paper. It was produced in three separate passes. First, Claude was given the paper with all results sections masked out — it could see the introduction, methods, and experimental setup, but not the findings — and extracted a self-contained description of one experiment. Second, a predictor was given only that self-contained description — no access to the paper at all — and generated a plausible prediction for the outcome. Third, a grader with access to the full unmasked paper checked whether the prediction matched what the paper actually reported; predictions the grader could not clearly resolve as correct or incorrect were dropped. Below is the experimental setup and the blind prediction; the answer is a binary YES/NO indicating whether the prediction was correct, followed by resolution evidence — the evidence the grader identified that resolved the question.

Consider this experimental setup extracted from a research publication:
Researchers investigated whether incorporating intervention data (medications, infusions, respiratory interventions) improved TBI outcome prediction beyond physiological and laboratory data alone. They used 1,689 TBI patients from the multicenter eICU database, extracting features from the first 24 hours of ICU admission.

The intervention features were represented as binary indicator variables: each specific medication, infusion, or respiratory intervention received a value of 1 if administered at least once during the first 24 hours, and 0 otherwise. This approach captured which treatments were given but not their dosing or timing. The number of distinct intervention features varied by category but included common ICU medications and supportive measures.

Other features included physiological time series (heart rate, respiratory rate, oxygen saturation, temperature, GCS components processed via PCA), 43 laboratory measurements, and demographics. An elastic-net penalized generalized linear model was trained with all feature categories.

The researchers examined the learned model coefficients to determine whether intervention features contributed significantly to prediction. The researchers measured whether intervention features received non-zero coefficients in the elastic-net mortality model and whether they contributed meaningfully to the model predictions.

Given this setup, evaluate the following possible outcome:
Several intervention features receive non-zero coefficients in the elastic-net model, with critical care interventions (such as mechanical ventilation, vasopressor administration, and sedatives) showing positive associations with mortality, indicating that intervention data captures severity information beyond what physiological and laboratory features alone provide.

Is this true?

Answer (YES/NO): YES